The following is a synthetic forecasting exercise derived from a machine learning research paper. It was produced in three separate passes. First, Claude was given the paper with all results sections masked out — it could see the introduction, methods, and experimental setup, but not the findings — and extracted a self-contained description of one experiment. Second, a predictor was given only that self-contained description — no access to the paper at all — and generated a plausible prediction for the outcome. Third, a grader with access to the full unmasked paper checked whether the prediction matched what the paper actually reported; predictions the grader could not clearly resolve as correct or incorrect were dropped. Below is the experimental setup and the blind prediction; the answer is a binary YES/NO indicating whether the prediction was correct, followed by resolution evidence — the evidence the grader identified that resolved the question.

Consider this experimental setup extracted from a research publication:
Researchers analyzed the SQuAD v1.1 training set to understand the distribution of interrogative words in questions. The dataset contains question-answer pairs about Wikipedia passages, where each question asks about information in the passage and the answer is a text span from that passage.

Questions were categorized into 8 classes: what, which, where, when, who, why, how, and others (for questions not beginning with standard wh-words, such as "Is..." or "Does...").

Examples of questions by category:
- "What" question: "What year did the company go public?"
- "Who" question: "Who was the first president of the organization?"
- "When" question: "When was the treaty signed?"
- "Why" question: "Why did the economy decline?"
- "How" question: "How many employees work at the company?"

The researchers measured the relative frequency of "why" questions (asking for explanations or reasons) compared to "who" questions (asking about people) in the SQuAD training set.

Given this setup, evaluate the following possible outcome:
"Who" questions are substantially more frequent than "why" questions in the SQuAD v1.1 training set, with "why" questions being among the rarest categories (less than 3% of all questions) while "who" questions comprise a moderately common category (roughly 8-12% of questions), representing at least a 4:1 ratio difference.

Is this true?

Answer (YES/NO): YES